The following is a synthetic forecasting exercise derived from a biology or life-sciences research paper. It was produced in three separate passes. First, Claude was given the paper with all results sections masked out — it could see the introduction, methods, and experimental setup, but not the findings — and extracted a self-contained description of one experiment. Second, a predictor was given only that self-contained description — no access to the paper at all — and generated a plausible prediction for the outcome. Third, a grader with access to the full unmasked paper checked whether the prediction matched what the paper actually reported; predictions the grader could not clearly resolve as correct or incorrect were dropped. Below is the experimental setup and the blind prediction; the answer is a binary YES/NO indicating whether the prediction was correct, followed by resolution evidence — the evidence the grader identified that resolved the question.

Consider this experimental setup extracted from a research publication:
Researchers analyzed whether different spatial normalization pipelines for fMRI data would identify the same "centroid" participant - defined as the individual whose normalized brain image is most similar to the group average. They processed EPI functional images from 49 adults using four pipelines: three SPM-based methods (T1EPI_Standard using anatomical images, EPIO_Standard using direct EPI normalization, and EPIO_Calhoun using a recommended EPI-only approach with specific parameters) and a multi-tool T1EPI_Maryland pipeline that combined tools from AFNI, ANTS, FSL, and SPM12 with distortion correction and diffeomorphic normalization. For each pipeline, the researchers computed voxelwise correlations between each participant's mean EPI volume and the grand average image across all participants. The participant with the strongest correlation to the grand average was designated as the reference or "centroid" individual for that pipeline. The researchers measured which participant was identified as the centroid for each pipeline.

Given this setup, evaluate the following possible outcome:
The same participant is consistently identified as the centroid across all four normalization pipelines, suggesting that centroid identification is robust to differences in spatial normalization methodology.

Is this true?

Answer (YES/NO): NO